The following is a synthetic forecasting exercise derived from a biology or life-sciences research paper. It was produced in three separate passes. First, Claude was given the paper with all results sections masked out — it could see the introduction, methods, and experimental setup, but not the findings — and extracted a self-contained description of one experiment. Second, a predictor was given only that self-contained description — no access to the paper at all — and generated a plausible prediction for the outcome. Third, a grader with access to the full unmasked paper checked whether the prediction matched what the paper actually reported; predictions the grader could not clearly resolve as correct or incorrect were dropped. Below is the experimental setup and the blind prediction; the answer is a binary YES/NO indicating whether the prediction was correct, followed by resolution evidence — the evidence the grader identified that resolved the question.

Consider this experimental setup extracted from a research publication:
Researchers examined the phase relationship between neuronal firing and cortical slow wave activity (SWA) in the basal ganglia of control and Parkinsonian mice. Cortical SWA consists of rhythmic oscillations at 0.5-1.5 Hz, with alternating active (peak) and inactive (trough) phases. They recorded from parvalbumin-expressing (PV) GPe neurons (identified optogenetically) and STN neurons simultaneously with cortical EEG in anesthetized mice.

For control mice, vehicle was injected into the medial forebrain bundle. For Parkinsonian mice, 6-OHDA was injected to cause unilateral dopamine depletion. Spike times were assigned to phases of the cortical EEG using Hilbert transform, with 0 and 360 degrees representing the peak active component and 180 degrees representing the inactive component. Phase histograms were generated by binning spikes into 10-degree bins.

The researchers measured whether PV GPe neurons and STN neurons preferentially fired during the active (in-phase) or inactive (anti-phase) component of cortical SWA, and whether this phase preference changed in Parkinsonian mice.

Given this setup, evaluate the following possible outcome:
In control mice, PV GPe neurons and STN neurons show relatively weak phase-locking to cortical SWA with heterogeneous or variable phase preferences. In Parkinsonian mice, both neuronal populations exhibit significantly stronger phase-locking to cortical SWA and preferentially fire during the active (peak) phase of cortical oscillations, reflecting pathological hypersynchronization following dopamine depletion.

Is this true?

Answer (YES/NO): NO